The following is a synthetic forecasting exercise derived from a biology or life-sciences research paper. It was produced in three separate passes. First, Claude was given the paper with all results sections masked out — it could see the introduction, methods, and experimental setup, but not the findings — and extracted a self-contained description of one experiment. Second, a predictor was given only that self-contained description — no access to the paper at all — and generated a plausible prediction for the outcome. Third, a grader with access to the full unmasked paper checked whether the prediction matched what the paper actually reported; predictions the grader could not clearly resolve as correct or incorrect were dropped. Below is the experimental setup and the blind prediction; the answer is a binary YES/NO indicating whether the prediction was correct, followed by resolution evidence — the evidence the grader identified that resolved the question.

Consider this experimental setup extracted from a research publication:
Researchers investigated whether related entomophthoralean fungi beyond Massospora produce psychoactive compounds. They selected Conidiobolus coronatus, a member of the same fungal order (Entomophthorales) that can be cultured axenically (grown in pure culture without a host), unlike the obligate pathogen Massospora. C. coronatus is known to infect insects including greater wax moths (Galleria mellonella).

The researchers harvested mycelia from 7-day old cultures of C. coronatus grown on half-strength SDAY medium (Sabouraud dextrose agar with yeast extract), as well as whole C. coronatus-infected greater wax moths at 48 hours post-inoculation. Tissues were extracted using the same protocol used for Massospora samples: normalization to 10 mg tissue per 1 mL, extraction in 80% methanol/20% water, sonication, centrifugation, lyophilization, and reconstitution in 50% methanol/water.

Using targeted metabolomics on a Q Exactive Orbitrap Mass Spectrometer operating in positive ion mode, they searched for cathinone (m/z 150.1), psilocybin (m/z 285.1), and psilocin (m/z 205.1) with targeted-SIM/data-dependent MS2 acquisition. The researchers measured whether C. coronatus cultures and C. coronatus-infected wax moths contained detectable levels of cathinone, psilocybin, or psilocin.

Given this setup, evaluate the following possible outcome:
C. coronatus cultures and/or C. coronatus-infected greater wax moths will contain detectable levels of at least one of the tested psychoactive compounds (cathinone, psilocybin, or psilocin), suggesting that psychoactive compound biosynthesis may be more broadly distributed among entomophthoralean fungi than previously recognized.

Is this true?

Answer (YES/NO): NO